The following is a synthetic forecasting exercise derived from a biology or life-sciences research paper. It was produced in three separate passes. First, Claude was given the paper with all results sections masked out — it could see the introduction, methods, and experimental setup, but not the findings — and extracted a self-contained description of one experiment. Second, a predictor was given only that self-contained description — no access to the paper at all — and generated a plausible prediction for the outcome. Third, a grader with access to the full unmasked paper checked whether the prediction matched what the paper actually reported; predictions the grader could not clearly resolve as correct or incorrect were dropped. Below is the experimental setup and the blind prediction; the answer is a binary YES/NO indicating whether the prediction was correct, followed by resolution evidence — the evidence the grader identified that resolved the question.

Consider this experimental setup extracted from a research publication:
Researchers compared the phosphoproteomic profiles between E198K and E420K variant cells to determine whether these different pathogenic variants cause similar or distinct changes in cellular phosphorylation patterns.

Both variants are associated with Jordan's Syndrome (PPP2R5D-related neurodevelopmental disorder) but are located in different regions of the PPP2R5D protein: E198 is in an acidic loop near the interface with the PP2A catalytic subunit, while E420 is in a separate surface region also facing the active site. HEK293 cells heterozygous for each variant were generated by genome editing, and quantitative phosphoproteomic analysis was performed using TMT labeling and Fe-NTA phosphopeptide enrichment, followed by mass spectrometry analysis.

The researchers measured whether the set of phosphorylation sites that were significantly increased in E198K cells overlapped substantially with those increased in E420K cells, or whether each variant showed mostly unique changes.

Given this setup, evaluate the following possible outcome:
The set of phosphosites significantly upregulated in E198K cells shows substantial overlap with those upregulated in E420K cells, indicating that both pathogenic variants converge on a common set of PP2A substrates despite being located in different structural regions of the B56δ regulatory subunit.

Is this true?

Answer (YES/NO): NO